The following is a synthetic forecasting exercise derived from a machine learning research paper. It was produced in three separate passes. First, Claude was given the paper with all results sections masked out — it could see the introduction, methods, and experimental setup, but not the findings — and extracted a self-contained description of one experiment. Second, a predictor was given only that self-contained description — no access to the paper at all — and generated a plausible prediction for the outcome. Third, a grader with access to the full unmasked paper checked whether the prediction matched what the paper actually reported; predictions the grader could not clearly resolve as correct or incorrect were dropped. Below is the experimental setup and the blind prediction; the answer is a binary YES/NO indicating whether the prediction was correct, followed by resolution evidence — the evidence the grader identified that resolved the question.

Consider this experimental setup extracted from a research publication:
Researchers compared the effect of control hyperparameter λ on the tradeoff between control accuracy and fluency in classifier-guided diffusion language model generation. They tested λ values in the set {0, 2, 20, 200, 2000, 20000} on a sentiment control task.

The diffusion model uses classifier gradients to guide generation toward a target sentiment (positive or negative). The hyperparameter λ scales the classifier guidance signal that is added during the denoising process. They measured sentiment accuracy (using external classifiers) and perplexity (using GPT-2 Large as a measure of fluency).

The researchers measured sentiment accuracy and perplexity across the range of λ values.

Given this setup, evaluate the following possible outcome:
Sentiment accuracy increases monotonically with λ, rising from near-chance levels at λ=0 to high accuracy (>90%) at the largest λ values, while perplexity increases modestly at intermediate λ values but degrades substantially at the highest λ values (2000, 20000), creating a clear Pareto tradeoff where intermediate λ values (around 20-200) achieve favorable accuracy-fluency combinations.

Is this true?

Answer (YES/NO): NO